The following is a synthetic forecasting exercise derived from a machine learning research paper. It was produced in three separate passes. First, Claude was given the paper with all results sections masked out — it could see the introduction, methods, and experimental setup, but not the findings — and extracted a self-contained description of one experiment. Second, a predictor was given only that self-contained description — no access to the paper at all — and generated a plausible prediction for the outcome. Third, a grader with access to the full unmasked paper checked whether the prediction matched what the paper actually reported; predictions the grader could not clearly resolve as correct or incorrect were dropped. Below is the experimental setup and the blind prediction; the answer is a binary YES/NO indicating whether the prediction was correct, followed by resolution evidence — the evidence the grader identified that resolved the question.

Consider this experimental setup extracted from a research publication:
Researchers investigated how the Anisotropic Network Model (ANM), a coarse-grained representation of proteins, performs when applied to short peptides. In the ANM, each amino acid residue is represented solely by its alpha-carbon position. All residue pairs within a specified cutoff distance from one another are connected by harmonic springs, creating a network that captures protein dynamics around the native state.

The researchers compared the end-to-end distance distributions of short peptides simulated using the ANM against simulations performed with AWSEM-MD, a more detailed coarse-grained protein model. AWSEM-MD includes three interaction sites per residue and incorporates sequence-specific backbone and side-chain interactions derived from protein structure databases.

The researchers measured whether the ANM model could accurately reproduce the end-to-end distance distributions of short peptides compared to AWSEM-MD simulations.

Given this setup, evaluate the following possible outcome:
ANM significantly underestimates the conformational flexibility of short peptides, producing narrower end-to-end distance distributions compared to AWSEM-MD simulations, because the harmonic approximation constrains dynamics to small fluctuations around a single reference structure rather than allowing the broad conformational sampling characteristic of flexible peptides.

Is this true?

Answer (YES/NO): NO